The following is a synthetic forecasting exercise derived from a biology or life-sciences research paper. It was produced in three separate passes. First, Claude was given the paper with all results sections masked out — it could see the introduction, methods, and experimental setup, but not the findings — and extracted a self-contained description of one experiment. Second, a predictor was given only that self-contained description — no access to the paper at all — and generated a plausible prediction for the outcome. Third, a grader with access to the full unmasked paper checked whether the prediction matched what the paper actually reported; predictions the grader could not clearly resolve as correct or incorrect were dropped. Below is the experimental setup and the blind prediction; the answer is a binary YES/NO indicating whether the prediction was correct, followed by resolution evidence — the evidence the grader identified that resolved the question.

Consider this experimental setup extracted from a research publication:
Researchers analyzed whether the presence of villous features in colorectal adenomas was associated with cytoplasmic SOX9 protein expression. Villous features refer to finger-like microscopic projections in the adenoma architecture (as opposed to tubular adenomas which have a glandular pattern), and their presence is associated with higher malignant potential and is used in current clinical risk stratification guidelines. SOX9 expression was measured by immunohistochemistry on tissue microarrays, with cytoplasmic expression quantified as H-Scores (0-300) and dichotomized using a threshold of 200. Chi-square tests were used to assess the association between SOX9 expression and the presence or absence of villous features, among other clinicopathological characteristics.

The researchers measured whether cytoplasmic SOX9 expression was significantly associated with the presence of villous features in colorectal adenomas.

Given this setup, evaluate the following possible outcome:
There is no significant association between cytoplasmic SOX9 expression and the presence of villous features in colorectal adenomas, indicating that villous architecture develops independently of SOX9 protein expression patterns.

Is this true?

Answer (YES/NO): NO